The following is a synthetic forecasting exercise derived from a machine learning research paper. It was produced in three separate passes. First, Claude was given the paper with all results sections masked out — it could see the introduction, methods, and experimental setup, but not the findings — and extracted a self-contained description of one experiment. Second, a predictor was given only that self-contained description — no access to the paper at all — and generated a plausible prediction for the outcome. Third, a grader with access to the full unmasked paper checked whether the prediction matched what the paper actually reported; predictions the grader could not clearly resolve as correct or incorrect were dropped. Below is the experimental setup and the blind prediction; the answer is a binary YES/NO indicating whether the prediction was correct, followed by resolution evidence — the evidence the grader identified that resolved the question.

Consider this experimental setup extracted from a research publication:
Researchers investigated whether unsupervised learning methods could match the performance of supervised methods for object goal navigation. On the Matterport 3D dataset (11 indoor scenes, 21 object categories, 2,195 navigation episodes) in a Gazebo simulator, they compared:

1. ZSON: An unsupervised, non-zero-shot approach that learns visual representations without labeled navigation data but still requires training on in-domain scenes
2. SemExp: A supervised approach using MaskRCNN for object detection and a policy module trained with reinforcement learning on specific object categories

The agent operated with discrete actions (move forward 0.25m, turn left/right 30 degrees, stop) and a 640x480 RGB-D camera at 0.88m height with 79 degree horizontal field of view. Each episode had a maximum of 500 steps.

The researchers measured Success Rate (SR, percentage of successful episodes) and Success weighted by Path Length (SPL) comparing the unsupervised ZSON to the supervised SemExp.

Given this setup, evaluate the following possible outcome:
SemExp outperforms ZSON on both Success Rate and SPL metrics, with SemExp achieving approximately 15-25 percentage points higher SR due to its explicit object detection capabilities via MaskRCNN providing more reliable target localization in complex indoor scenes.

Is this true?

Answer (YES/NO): YES